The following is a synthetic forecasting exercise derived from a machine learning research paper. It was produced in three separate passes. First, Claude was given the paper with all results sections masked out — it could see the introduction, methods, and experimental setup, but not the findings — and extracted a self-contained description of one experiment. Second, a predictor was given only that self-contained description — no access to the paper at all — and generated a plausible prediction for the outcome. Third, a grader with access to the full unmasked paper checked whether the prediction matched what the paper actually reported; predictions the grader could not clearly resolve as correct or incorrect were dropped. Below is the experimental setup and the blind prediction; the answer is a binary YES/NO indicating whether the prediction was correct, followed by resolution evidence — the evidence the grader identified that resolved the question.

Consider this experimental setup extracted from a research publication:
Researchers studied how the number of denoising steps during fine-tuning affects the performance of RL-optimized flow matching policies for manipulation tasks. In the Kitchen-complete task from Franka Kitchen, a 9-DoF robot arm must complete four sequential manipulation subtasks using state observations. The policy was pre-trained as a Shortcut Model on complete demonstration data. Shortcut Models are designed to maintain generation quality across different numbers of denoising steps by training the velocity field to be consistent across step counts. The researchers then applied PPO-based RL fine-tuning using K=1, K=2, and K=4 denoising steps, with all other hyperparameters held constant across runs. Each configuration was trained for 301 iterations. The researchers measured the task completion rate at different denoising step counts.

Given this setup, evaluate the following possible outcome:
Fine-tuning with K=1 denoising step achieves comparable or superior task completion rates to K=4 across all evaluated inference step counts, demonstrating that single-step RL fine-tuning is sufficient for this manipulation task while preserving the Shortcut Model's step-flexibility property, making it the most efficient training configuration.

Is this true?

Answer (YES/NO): NO